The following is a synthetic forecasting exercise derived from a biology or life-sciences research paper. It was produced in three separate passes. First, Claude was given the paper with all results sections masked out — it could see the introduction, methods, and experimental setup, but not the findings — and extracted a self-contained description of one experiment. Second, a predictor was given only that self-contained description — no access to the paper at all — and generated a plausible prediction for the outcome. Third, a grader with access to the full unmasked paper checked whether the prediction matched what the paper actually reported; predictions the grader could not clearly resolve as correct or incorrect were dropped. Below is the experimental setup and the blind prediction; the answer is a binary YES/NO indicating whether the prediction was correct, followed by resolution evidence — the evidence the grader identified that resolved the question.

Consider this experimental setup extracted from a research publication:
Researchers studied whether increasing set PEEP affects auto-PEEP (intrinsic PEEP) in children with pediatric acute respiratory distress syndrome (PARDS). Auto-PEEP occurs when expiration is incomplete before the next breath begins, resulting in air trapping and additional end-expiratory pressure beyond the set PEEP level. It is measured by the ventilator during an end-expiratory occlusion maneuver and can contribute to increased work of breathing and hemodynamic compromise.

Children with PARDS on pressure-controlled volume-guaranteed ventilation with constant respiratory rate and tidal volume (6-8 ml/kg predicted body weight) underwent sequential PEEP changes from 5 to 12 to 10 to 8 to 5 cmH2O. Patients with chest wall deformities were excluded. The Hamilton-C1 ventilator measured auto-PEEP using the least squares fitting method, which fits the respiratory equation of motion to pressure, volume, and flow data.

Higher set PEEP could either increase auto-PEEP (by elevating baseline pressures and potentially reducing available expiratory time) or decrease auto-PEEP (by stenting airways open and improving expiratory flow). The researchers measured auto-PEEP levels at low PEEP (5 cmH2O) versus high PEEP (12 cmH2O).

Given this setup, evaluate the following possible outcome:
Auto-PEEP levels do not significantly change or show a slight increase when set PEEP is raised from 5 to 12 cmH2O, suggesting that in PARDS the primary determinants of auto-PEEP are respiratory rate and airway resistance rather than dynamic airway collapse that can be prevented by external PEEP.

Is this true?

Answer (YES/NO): YES